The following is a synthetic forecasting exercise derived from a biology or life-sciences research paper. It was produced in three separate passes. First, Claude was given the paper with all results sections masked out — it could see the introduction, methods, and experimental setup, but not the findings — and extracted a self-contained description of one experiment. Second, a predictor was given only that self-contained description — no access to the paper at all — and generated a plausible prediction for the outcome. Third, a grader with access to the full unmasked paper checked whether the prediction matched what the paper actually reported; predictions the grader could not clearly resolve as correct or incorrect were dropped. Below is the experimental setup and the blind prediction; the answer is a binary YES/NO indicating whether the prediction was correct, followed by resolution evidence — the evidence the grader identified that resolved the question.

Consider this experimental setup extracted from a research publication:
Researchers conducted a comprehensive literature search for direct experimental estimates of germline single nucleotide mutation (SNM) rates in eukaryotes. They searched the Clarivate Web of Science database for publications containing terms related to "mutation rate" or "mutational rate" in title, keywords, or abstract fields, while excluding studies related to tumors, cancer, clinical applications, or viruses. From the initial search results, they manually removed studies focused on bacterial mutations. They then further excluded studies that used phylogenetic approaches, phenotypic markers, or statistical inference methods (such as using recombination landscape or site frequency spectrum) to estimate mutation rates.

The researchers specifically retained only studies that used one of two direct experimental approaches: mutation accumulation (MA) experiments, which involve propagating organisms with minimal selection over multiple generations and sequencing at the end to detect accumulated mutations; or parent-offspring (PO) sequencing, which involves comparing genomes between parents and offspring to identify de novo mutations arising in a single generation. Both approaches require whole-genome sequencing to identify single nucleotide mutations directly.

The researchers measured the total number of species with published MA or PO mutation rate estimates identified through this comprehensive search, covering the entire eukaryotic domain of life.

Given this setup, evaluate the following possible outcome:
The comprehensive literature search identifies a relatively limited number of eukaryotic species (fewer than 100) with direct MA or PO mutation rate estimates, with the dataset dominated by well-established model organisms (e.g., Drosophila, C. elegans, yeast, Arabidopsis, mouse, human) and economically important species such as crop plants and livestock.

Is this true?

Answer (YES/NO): YES